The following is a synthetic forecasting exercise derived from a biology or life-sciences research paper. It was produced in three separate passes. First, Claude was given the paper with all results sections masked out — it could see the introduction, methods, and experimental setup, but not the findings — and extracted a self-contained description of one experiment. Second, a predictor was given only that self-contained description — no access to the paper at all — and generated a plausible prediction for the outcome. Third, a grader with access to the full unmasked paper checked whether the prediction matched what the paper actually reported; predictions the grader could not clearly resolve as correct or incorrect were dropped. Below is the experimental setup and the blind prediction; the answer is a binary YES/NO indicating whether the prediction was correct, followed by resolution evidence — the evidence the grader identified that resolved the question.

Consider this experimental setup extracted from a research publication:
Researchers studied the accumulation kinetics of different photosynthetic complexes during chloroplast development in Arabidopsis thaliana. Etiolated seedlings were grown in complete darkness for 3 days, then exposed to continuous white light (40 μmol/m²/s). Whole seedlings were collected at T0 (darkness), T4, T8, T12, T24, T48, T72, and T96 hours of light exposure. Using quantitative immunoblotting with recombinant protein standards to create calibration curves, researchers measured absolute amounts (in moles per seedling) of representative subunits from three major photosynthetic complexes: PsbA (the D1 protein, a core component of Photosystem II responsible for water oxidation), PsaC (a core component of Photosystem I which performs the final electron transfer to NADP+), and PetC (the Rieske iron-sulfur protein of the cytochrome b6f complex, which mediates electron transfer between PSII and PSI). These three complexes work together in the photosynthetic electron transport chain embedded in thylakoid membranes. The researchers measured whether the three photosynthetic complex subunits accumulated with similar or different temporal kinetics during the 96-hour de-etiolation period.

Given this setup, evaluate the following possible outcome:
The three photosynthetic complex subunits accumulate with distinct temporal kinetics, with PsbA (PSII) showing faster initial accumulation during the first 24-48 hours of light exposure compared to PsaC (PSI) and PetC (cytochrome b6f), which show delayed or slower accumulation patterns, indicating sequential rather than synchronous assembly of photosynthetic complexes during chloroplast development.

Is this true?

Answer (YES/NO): YES